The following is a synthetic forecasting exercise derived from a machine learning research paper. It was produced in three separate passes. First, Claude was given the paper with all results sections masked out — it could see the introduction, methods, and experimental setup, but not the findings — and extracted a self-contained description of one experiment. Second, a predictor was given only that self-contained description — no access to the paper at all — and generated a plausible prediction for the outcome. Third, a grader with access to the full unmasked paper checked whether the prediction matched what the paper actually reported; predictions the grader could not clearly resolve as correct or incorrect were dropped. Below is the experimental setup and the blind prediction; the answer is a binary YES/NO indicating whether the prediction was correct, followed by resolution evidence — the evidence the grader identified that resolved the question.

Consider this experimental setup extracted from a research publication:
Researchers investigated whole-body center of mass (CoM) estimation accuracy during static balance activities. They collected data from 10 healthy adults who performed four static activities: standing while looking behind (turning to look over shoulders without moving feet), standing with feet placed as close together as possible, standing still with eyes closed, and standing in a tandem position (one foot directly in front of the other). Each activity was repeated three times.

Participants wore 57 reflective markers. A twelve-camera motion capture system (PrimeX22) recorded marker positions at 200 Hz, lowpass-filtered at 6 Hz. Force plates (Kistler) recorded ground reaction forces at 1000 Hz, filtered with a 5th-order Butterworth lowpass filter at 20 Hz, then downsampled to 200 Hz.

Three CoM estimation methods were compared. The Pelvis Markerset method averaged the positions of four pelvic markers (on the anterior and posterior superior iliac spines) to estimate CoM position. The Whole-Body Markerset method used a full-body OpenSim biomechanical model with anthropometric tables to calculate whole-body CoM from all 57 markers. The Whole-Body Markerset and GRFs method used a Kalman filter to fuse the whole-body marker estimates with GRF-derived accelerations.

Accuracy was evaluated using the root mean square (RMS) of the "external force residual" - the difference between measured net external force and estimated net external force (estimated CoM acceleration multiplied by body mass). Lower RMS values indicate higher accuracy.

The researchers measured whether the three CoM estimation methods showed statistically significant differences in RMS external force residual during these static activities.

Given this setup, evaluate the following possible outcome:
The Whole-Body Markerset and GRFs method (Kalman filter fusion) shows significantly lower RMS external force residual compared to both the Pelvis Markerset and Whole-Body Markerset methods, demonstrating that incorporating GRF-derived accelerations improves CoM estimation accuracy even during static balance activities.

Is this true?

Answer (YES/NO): NO